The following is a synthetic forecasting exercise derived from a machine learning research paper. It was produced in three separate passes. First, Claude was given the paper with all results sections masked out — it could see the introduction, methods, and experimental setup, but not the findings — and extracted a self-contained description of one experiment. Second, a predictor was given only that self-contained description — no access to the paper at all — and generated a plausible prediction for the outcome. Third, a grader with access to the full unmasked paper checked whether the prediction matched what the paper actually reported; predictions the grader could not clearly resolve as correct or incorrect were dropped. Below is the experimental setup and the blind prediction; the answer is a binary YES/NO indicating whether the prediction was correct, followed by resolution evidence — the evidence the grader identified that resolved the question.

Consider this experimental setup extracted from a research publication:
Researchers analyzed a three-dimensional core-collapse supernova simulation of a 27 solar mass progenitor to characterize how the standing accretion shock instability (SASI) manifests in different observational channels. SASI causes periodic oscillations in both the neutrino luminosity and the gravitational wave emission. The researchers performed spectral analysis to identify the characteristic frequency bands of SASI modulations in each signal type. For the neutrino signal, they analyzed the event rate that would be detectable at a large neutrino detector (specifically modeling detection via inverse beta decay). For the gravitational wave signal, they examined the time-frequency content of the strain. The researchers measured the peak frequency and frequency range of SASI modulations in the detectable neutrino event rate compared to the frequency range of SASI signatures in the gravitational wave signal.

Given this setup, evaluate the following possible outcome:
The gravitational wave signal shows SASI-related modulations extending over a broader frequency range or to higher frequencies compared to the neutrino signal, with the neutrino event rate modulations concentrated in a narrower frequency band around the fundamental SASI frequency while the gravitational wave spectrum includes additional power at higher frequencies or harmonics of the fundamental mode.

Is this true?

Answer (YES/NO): YES